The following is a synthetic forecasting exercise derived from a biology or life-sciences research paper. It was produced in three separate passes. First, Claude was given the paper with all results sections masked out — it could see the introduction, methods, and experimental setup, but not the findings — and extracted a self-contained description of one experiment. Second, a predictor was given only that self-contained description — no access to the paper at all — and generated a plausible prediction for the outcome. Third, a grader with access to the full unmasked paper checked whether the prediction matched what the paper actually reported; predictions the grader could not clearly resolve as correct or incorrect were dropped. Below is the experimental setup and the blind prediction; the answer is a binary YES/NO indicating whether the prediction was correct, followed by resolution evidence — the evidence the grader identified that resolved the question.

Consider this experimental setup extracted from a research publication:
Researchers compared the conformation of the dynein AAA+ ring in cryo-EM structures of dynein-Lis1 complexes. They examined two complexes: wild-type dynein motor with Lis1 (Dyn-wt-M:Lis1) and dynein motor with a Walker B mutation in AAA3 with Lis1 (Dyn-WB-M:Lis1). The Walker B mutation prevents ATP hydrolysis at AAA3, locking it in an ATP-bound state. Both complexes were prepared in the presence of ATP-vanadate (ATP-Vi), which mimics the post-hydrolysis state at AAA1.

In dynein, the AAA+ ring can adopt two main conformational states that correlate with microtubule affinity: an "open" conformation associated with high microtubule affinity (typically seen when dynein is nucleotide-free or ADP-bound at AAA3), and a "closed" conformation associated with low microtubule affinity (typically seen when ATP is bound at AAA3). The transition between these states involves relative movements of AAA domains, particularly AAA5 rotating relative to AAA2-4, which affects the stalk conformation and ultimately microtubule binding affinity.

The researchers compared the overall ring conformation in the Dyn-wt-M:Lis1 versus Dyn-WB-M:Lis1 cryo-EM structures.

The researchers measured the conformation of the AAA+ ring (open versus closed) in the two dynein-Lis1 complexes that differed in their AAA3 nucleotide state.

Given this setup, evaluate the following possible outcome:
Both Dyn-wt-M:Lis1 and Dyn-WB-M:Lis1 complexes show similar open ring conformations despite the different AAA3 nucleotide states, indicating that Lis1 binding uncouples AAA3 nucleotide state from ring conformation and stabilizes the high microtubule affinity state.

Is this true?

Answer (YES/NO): NO